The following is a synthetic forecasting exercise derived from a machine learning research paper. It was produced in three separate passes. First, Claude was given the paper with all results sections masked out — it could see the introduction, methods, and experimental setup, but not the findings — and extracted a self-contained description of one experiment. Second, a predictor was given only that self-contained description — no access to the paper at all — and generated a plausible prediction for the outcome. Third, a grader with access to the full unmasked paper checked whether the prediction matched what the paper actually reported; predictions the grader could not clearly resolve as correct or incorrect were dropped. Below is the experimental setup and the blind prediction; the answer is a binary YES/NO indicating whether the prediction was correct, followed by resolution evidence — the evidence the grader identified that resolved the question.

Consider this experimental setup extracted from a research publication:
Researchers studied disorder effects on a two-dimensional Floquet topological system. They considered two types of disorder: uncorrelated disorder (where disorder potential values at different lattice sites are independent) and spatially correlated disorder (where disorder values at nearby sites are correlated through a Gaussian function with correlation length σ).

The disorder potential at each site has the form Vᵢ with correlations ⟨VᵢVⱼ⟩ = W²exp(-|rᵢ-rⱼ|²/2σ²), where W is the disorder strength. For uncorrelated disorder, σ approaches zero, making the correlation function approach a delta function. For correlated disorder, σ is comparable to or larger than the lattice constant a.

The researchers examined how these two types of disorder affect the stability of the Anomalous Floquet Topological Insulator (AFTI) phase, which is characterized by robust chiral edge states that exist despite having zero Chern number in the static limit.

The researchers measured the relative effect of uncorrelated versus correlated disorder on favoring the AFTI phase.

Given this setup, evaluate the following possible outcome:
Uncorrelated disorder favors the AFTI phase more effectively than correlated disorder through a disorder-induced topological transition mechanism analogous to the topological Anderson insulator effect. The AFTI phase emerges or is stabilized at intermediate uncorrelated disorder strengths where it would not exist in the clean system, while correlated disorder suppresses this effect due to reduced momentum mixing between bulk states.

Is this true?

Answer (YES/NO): NO